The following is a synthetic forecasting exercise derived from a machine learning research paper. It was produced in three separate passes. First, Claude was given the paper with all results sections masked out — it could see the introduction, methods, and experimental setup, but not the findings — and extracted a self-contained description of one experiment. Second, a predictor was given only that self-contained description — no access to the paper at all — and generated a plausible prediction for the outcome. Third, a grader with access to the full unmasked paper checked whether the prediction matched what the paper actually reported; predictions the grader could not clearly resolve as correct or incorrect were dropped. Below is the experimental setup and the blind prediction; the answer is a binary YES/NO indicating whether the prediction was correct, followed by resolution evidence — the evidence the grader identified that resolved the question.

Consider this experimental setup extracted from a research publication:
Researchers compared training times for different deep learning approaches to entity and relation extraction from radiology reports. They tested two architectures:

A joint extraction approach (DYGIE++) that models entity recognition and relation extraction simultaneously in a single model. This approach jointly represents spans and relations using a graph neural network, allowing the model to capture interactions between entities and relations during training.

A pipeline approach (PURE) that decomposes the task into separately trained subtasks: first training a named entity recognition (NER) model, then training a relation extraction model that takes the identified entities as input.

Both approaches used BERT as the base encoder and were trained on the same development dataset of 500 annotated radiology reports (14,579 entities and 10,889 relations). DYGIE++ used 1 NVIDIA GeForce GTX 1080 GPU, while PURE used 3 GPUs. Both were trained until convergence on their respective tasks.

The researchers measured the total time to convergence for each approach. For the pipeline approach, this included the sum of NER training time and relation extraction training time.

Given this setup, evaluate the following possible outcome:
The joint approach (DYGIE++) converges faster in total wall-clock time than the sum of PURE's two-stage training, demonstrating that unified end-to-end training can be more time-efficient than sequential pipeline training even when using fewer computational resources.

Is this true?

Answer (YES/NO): YES